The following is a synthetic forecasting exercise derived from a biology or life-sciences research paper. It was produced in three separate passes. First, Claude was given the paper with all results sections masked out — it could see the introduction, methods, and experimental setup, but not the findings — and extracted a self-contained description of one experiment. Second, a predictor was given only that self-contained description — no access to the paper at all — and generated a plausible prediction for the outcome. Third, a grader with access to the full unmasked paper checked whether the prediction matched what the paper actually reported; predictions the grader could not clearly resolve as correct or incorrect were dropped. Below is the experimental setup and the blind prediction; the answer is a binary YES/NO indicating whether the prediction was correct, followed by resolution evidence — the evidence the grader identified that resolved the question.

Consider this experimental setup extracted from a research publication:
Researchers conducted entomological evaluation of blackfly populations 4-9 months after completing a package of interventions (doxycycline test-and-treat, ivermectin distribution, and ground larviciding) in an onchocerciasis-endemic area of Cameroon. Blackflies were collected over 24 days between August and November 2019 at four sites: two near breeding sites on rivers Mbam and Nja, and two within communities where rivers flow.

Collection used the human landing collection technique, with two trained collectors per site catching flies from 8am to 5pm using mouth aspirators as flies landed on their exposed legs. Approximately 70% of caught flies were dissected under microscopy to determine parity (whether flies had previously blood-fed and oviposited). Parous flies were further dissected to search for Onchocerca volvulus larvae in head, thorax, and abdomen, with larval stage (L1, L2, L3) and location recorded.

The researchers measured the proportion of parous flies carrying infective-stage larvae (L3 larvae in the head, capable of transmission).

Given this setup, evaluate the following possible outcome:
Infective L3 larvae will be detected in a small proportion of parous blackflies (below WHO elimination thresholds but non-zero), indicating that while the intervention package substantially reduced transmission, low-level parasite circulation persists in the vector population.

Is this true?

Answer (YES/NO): NO